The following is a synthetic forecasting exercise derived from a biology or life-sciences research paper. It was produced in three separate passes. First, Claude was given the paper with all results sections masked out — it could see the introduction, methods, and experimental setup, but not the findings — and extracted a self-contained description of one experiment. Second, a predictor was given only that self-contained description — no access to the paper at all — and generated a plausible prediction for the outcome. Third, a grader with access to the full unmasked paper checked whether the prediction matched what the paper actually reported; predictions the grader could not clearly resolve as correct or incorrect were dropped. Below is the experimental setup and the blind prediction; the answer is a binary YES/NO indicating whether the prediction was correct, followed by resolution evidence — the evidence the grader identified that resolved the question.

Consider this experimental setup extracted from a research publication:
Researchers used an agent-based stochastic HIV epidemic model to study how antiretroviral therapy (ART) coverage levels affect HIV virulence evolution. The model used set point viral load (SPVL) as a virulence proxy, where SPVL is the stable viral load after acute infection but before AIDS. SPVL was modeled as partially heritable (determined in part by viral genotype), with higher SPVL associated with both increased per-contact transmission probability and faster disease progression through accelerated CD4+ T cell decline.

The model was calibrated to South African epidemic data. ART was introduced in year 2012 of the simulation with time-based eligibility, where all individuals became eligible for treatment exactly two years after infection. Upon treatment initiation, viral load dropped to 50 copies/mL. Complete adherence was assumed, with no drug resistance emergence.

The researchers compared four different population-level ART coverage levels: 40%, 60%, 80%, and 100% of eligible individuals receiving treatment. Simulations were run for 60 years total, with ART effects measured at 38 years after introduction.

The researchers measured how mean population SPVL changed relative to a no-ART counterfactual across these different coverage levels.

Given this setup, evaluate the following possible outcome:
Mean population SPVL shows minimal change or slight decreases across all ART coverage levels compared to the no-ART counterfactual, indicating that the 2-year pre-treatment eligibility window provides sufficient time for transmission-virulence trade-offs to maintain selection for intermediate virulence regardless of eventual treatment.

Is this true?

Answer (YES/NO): NO